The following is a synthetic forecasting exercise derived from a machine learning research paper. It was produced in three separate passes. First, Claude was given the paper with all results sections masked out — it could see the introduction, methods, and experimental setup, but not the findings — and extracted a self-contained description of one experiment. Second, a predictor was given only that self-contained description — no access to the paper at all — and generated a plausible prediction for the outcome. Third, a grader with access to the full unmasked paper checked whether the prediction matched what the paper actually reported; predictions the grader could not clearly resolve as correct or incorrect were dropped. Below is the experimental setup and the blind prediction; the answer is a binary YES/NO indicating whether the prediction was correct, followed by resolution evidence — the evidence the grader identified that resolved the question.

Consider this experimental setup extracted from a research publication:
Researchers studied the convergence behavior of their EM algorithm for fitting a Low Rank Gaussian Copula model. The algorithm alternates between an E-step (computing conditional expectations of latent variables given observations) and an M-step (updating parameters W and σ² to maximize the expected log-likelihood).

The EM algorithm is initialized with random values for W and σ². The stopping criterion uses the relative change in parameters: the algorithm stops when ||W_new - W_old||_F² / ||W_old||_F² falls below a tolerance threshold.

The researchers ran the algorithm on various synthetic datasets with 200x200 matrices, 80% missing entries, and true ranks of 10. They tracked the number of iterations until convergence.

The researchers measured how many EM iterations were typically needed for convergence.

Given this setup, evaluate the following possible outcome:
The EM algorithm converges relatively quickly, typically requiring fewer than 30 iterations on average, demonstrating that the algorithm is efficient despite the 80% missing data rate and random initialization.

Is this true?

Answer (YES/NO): NO